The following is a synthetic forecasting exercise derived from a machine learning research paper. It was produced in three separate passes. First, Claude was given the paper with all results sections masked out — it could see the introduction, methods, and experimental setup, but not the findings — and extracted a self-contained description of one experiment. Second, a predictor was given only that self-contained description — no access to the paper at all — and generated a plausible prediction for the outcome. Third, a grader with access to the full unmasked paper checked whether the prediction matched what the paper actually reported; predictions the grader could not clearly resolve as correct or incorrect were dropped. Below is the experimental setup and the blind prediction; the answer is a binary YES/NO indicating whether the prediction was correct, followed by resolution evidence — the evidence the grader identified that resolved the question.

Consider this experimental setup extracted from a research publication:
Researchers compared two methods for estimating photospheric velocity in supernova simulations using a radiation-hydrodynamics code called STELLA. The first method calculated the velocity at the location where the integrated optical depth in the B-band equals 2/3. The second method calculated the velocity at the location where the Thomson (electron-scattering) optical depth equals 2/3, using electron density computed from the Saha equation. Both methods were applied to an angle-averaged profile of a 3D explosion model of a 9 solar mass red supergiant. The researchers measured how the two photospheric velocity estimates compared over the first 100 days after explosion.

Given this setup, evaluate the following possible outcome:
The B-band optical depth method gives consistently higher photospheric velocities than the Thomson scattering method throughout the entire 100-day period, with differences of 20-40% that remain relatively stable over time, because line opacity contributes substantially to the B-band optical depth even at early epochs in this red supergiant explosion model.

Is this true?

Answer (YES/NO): NO